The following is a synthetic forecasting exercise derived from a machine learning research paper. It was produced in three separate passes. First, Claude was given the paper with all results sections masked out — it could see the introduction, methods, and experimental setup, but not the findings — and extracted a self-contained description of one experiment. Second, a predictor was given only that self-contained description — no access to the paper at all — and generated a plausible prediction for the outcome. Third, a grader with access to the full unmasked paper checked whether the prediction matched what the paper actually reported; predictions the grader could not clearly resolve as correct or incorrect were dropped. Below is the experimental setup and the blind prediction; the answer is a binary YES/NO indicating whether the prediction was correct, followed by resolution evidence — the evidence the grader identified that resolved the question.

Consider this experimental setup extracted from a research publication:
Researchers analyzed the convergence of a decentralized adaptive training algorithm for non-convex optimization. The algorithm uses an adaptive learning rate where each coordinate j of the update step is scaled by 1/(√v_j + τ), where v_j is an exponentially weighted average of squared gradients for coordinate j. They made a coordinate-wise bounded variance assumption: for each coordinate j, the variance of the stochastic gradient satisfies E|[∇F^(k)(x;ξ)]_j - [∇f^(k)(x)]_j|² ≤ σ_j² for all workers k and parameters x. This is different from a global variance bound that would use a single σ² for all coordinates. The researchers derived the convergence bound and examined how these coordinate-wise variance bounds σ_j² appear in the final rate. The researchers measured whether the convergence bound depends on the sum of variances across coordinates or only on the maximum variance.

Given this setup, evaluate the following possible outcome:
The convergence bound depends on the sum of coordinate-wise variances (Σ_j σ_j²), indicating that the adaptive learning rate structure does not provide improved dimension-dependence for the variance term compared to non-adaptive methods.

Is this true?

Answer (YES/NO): YES